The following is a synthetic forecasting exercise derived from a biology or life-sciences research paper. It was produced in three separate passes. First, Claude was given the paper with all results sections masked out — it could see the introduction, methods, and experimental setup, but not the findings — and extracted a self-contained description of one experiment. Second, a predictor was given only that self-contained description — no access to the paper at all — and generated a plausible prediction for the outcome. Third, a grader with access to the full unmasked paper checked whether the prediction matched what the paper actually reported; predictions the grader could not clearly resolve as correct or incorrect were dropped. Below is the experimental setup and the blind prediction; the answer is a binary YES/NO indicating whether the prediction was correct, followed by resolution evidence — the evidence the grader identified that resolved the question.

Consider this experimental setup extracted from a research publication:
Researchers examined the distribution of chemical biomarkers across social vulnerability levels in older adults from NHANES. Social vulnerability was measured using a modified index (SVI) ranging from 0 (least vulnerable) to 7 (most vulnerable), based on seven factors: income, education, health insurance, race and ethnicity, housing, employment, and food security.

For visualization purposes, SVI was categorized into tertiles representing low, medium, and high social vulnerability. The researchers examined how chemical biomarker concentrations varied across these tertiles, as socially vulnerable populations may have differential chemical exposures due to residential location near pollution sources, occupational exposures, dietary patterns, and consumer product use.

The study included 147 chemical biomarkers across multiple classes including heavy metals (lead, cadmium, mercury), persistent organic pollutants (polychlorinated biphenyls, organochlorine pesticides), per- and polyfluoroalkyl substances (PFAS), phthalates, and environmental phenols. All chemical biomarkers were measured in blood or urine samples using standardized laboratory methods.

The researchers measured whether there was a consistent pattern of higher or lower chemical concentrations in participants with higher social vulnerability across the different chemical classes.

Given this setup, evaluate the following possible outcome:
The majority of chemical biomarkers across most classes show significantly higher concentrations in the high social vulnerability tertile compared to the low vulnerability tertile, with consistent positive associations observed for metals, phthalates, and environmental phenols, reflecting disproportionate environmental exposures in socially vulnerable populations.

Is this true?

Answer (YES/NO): NO